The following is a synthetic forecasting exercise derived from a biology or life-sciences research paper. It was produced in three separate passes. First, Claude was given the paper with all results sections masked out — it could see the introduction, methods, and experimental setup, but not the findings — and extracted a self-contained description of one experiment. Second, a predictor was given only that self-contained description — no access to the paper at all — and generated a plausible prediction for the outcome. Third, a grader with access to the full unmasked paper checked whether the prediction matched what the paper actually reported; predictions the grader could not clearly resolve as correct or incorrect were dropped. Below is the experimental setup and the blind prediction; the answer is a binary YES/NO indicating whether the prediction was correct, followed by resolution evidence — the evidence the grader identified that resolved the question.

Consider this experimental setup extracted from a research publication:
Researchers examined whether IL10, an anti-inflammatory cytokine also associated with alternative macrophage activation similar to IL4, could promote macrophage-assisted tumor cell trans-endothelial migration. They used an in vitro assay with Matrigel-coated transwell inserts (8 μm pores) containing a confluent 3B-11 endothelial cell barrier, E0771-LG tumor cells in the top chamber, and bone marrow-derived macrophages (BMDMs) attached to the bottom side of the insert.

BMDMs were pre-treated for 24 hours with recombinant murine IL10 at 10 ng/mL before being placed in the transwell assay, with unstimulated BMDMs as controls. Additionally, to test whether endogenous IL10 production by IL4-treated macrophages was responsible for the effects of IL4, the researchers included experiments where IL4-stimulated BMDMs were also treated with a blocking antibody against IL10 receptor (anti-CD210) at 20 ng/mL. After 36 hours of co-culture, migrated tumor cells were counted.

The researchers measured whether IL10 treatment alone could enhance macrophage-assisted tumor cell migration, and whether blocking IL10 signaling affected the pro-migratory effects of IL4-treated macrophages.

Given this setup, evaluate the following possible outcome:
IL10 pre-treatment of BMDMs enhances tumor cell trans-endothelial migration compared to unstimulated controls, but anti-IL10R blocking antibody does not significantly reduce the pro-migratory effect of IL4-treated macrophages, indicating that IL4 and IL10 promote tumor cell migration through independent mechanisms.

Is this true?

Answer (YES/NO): NO